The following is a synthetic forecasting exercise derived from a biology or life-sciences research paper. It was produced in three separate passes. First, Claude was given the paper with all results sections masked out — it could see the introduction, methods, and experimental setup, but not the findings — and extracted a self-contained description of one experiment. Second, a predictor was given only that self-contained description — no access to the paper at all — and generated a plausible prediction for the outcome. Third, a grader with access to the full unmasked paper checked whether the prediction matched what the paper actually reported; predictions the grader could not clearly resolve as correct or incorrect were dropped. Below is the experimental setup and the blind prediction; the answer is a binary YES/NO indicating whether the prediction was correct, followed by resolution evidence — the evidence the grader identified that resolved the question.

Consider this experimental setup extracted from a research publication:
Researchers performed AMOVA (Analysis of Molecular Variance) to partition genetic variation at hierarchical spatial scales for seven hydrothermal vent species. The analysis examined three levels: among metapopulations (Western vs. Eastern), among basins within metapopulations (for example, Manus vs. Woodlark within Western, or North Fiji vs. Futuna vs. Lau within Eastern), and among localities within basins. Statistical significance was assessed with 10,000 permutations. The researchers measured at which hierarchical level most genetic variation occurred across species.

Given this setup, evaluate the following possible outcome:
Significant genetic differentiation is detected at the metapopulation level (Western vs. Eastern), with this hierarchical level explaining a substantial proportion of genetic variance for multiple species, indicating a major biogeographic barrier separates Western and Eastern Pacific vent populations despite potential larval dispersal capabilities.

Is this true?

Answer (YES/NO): YES